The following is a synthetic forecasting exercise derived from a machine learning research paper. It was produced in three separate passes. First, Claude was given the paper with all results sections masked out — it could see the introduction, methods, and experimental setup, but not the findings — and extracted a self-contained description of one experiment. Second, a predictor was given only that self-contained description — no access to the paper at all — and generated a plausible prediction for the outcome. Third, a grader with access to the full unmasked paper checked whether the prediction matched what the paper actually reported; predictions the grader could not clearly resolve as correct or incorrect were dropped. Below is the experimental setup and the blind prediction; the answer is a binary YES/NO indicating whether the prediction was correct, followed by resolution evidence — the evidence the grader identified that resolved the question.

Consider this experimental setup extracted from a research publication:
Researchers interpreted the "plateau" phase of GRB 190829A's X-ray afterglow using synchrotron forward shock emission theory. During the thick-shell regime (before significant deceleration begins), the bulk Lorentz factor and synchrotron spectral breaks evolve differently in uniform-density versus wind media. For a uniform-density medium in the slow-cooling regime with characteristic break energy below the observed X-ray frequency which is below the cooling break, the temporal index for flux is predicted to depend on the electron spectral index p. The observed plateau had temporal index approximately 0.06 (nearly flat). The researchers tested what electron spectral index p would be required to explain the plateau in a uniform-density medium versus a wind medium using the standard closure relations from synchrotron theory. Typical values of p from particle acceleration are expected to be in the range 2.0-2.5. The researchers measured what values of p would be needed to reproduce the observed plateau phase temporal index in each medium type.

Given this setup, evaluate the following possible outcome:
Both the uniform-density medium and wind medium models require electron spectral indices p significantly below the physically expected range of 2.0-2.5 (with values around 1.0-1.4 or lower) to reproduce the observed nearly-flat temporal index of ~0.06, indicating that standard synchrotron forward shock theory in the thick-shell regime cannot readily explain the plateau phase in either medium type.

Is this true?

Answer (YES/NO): NO